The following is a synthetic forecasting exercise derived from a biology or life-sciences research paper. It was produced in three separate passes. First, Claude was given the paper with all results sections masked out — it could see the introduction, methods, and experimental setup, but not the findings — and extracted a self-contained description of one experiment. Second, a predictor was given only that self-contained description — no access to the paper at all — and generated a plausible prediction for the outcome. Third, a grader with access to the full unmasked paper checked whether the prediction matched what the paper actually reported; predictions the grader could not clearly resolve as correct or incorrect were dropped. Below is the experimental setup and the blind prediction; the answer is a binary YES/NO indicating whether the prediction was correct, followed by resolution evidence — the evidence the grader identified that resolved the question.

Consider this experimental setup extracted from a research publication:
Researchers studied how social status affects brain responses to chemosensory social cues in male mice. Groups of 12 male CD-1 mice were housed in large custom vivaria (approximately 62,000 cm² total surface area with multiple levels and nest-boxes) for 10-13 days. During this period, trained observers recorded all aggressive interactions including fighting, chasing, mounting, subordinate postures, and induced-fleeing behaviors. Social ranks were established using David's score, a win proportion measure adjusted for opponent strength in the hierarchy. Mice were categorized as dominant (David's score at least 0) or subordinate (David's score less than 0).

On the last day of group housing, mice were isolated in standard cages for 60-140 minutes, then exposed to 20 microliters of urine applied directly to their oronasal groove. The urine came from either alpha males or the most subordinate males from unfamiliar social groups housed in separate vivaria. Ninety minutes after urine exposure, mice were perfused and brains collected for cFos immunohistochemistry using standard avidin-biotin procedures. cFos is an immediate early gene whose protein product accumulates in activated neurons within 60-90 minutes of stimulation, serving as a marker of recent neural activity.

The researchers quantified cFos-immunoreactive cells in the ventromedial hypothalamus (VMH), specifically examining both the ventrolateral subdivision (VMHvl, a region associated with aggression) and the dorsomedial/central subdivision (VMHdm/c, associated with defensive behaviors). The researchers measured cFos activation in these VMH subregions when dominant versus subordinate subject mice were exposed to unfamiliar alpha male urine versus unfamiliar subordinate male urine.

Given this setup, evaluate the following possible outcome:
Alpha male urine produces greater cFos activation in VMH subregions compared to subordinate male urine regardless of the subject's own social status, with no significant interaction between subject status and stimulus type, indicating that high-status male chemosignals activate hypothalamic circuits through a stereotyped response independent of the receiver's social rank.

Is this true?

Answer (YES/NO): YES